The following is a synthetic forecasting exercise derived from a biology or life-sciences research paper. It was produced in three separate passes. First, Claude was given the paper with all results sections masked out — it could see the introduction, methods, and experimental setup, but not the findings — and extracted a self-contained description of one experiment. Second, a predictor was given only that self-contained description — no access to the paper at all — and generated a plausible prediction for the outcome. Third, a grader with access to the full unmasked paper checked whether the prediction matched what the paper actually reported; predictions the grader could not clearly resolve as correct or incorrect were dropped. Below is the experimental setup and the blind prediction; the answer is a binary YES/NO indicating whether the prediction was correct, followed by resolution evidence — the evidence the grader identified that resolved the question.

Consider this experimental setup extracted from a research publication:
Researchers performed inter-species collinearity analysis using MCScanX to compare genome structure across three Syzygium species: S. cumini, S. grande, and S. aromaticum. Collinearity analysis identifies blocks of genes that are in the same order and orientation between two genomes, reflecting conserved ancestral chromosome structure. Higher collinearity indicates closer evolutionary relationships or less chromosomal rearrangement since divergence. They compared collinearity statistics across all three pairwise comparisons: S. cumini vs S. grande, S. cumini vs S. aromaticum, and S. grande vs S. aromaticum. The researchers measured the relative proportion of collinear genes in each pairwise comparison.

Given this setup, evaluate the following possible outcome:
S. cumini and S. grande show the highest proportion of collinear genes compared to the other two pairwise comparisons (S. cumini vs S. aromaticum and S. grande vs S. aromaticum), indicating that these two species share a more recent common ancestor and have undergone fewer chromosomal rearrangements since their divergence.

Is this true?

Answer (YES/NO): NO